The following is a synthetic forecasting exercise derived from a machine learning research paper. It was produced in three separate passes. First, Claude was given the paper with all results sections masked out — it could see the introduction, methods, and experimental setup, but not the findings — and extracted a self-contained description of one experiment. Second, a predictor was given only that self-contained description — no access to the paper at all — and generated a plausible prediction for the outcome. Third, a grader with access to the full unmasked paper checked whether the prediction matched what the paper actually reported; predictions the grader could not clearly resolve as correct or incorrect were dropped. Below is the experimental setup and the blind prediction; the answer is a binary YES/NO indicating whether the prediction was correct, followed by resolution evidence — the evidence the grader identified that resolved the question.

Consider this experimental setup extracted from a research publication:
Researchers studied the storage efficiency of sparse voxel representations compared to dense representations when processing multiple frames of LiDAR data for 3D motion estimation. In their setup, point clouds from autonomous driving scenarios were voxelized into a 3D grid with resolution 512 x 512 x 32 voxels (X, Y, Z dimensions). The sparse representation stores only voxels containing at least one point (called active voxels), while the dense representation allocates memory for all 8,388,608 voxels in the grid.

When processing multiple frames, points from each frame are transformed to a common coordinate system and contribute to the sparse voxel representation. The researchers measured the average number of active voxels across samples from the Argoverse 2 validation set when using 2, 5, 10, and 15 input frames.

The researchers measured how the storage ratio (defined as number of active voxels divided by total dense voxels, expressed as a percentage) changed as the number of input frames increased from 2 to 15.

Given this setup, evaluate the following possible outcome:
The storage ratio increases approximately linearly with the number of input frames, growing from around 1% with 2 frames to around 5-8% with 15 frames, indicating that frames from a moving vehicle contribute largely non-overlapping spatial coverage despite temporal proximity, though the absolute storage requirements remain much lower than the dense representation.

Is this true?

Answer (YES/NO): NO